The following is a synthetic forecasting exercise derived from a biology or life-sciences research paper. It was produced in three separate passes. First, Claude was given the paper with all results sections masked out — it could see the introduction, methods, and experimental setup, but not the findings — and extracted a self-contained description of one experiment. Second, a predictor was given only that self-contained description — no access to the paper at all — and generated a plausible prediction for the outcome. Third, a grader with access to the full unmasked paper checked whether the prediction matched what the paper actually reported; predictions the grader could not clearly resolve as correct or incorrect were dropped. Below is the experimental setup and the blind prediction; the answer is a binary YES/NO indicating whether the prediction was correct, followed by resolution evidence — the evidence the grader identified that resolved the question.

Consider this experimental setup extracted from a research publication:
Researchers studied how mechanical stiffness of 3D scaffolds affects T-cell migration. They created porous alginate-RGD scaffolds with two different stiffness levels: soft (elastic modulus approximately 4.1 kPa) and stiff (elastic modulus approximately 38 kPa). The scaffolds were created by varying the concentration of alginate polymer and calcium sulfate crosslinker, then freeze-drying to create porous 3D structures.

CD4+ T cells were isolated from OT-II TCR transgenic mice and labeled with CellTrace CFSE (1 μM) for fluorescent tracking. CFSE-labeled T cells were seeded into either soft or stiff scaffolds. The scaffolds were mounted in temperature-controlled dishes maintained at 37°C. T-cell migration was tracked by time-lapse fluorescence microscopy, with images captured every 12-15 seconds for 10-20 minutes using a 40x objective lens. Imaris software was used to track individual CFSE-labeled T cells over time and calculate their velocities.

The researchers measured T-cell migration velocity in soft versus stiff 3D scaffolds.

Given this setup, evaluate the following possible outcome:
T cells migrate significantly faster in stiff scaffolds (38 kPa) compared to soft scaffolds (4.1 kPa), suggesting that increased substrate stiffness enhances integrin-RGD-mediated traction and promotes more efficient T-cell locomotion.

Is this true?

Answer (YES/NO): YES